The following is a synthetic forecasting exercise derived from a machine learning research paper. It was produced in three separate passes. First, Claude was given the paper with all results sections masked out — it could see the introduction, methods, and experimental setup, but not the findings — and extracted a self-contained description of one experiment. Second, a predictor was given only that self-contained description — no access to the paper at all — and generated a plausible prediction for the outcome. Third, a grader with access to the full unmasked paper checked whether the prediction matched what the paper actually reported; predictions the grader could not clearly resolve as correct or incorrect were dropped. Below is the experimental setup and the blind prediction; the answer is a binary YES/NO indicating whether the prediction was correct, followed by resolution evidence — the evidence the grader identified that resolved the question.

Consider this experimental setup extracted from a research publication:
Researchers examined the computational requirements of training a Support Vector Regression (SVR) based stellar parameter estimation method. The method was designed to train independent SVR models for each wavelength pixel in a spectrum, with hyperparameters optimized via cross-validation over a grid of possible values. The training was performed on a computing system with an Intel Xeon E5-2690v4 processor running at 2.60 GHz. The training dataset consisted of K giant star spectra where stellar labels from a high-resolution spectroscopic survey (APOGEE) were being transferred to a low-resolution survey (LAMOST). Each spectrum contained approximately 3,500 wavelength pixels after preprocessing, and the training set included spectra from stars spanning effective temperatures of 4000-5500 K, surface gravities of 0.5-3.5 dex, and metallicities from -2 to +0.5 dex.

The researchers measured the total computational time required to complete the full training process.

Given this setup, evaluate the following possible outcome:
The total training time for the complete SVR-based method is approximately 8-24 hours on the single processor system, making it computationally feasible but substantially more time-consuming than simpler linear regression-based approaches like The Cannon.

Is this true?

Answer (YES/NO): YES